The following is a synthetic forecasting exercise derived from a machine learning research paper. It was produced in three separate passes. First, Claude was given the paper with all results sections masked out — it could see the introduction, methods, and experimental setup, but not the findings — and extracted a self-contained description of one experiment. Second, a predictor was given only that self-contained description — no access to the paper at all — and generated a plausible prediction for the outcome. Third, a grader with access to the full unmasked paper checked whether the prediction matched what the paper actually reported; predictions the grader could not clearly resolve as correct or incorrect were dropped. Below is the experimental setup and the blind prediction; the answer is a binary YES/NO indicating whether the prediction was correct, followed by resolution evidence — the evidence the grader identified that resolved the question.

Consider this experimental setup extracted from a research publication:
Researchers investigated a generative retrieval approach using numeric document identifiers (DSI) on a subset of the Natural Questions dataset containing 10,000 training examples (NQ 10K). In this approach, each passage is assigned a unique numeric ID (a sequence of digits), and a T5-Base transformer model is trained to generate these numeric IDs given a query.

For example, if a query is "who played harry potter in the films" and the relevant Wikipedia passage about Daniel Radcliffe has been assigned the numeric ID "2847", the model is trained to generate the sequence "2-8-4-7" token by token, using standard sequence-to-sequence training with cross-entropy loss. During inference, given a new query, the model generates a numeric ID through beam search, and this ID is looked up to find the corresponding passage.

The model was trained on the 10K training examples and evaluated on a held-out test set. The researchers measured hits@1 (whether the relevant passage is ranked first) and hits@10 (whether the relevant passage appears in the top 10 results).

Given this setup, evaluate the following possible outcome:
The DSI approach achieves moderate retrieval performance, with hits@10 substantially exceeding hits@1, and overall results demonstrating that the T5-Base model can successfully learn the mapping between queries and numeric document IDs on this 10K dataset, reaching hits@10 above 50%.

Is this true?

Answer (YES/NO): NO